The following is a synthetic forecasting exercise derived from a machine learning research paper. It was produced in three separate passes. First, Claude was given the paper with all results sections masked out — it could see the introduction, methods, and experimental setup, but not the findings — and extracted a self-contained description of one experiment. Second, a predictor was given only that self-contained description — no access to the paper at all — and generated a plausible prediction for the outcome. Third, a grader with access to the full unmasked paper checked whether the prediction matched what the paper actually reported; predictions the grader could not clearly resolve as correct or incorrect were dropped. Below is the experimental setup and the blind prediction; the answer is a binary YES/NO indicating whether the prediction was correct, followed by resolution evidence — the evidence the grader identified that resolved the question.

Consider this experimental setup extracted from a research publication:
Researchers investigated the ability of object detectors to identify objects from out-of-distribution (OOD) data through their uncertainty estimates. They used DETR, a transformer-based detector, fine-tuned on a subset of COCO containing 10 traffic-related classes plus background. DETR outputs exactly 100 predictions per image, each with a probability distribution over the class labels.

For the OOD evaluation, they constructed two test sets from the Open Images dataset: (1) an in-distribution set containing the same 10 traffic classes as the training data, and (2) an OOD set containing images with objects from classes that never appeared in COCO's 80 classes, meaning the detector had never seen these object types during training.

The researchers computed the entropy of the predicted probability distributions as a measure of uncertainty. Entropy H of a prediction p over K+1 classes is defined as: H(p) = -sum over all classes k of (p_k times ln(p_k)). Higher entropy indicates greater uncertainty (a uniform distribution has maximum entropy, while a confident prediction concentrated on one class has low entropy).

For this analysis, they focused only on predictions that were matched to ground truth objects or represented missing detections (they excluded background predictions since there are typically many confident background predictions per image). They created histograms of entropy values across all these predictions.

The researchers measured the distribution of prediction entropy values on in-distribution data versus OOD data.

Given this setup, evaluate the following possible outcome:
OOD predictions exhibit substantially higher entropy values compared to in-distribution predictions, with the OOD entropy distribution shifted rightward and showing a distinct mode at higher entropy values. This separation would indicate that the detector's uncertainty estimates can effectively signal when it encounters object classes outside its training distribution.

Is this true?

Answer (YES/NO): NO